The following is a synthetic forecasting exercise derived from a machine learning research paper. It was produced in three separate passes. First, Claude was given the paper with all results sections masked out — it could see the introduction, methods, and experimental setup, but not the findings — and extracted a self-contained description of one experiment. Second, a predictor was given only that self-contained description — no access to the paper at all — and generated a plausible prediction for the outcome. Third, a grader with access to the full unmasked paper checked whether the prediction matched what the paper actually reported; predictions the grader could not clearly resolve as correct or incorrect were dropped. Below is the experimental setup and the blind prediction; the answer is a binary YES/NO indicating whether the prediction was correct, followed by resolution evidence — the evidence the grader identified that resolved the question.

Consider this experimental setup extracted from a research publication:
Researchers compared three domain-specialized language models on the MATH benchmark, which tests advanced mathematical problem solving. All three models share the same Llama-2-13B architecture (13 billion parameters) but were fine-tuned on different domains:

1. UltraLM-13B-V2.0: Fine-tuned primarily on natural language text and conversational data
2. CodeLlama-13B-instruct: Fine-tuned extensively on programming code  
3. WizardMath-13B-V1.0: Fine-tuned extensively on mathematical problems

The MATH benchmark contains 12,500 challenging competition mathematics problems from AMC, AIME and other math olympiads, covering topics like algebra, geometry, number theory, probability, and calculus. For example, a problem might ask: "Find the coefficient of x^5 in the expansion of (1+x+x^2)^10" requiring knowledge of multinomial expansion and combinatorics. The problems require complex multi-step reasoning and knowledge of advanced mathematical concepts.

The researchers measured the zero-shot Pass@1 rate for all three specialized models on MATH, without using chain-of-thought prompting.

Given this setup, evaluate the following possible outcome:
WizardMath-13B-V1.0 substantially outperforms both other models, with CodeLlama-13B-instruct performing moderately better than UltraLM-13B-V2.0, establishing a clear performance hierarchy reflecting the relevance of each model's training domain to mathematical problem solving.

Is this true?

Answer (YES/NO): YES